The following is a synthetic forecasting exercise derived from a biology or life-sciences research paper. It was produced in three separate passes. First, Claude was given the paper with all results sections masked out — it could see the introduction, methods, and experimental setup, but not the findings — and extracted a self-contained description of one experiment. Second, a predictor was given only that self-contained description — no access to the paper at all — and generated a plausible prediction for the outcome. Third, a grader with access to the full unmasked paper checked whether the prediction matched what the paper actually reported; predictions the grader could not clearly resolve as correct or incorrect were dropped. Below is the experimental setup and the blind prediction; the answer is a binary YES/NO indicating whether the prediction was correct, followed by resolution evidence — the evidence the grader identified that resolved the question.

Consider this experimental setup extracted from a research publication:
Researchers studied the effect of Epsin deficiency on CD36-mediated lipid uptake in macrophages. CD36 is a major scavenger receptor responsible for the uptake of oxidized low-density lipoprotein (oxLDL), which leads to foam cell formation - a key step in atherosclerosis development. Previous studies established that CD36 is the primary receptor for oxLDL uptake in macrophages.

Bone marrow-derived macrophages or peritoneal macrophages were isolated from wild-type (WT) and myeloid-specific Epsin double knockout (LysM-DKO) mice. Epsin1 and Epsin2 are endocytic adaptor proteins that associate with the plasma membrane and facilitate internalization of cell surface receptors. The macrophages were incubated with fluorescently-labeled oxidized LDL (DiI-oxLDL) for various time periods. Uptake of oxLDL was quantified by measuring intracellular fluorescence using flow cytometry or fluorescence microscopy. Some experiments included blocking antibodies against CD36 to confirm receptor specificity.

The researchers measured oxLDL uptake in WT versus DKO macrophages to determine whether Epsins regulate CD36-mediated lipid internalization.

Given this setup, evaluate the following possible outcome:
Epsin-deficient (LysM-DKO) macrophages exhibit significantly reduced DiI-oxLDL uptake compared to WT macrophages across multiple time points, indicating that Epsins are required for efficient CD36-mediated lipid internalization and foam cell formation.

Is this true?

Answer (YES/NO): NO